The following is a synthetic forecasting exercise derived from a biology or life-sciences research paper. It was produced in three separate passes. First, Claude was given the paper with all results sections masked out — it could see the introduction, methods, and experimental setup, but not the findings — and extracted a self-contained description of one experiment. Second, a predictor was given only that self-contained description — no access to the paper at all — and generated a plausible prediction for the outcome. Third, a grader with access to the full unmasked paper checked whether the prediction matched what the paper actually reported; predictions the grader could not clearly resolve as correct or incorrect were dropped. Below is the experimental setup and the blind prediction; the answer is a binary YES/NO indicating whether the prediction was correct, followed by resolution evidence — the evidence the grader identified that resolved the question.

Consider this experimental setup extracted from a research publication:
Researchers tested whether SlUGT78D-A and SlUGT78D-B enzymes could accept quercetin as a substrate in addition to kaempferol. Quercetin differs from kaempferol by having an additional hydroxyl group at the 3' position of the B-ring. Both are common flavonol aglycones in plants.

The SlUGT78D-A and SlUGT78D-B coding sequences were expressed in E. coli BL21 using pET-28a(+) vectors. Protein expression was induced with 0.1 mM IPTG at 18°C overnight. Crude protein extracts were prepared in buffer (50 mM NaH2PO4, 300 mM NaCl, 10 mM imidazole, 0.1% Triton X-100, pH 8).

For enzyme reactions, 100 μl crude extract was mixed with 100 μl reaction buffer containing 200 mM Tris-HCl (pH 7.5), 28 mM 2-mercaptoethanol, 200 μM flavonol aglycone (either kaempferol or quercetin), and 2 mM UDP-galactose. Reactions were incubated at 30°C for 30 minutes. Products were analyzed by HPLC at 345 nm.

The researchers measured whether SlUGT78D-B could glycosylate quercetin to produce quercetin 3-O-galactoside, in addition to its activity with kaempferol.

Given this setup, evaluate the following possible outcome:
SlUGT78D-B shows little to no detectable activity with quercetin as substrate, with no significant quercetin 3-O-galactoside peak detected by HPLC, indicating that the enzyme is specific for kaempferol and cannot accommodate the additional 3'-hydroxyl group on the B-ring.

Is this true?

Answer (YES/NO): NO